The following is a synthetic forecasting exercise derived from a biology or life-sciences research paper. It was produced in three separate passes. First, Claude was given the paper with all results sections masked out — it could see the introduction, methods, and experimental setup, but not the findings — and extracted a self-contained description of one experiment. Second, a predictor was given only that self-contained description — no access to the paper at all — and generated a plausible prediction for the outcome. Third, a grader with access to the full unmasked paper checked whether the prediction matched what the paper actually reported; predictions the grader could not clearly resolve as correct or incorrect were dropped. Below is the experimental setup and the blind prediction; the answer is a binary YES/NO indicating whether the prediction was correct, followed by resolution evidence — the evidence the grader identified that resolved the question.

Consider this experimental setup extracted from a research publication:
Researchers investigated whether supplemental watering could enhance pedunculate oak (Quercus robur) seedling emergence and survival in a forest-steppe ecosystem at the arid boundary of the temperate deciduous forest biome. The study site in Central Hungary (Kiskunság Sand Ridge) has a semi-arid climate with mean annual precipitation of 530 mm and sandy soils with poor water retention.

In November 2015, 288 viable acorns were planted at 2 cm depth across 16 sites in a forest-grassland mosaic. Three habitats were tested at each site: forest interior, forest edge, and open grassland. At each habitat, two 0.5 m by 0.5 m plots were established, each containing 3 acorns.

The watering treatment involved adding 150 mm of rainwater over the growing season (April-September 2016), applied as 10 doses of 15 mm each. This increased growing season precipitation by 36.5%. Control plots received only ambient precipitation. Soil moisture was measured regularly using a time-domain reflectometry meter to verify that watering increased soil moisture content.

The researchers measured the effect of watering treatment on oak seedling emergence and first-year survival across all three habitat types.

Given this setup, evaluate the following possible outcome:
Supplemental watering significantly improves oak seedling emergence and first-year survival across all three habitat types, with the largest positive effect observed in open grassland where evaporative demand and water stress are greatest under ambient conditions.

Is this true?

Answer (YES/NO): NO